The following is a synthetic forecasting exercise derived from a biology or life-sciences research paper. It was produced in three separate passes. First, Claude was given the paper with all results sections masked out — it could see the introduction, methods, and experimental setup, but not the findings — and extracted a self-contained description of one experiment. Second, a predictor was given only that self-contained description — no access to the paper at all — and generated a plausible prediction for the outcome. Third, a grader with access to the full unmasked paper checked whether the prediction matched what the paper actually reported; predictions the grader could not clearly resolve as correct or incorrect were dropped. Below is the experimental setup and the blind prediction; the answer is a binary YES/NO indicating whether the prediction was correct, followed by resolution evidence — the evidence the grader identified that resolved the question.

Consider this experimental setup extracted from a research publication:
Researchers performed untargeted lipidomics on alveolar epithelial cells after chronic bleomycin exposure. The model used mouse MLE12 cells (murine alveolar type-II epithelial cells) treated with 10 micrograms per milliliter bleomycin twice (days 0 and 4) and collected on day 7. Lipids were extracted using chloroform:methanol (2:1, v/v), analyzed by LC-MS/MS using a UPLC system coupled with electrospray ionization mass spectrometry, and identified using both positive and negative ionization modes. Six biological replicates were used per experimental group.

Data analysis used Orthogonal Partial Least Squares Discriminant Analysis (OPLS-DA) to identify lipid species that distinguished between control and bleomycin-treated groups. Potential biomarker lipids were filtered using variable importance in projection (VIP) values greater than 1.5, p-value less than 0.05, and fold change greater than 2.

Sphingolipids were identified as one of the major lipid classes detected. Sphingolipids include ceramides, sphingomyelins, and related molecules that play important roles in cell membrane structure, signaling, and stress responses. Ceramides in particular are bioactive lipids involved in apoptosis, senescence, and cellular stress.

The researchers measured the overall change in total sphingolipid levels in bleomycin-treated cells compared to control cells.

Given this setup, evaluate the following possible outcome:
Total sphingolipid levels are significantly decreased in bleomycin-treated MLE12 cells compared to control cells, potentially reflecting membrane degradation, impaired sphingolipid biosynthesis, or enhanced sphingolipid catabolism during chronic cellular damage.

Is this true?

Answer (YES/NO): NO